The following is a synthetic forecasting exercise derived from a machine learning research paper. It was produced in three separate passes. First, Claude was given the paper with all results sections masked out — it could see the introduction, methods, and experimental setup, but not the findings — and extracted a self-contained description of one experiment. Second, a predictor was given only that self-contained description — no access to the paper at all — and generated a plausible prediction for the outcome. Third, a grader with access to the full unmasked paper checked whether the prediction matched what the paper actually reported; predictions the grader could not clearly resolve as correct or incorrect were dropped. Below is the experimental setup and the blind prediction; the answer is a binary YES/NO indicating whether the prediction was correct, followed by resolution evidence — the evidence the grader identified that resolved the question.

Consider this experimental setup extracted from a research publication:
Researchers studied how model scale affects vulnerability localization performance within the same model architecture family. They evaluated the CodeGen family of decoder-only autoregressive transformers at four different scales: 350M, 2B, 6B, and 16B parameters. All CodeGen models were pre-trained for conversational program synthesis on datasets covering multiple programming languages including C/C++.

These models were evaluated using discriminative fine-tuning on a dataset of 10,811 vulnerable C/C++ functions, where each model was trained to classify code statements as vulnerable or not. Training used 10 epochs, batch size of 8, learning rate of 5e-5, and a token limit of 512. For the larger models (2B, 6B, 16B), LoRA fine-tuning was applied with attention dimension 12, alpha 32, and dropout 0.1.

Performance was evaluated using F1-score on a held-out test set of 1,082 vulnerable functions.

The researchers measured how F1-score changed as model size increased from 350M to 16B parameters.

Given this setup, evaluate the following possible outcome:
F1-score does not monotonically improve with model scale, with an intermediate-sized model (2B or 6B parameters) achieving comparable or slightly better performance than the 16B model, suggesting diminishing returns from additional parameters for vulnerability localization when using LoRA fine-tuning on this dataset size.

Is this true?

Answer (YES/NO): NO